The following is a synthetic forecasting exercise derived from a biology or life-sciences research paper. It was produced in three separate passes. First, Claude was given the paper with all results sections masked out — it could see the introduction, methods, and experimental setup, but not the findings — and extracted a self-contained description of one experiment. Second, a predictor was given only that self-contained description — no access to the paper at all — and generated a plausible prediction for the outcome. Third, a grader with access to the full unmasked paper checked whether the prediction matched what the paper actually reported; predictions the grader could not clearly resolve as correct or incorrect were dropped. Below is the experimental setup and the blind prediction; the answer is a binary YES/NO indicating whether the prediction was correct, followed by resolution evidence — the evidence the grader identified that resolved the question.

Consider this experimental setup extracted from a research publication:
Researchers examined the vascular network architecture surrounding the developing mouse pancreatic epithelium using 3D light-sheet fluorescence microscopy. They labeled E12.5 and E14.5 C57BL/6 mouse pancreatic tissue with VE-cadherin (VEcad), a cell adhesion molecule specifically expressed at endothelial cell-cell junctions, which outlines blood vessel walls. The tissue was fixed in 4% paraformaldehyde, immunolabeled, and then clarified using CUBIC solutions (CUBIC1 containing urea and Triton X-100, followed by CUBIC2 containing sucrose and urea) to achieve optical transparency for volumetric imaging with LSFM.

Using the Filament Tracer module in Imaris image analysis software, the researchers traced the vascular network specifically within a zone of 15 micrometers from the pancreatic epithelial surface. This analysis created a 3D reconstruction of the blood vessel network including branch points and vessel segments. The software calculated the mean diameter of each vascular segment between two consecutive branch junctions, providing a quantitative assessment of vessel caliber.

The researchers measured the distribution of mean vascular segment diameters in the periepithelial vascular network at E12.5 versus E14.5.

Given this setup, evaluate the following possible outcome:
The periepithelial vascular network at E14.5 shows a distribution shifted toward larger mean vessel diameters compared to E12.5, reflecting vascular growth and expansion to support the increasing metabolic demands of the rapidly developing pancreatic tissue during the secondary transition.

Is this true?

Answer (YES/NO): YES